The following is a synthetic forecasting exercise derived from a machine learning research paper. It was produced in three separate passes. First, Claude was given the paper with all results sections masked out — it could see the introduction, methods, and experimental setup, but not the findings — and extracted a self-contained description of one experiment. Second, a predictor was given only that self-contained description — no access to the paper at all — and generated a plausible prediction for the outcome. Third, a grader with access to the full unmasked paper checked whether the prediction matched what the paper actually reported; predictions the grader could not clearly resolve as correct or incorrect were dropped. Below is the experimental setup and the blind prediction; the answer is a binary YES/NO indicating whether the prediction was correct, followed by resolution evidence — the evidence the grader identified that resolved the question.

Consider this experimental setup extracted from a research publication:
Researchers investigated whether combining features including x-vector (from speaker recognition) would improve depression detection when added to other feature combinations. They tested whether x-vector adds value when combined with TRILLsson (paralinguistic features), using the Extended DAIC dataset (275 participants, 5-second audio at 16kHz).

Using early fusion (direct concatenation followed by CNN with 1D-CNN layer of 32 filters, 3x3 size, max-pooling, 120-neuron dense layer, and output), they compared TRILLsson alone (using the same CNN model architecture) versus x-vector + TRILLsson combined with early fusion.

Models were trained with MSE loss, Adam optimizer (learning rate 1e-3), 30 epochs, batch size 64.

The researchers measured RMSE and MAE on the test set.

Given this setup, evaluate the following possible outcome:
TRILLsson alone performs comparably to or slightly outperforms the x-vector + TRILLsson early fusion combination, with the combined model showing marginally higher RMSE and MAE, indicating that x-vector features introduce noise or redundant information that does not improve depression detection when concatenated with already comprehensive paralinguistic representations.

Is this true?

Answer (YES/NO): NO